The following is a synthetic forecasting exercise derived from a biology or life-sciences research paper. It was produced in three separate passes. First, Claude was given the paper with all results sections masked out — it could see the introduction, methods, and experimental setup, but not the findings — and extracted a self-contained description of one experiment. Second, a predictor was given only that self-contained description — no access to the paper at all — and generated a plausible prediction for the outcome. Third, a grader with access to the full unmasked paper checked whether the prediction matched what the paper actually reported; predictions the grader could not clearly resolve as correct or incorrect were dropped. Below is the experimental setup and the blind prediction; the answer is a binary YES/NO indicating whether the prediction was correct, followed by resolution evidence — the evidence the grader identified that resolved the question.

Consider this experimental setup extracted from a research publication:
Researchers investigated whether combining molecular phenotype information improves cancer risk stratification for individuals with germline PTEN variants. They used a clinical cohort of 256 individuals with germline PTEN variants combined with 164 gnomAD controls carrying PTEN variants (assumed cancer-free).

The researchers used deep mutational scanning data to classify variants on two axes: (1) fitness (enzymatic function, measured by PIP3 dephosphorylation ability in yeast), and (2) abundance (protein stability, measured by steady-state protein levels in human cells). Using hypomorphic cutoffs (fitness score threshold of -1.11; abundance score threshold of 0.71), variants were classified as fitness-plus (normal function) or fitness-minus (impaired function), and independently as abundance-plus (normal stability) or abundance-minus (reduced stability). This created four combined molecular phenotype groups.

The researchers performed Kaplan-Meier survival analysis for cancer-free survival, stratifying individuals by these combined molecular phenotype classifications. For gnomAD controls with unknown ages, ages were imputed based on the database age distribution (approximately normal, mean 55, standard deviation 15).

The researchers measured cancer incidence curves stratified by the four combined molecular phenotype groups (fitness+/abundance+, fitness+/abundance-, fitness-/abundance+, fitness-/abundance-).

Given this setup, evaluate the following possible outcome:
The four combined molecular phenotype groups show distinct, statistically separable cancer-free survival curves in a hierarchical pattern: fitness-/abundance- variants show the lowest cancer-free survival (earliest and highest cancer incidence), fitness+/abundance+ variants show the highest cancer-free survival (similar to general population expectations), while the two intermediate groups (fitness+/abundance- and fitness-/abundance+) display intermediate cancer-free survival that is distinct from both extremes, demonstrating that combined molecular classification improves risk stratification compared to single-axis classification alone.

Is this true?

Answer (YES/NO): NO